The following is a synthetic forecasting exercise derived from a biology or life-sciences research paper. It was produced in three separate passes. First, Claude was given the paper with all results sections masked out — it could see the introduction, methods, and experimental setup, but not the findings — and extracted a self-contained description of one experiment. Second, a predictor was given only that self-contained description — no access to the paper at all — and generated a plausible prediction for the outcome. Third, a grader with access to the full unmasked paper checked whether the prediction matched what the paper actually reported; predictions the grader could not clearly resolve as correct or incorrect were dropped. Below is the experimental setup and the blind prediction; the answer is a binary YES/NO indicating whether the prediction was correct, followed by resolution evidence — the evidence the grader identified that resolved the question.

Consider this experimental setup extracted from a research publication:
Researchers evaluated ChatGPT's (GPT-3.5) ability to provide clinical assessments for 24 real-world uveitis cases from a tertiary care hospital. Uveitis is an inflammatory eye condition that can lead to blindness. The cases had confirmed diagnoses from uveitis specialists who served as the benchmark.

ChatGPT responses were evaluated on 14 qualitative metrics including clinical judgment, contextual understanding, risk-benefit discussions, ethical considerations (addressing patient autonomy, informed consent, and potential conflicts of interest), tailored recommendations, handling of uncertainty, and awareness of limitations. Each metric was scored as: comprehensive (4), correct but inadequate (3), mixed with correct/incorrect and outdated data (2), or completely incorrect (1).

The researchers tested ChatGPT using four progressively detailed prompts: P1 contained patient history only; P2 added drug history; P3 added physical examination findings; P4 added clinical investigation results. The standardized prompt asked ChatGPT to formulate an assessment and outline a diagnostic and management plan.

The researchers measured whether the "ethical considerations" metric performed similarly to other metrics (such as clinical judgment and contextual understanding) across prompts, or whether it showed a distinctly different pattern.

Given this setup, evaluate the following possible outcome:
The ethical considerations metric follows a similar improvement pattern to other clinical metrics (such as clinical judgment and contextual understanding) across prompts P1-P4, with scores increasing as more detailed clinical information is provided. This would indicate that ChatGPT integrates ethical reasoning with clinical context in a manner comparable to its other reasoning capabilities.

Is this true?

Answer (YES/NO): NO